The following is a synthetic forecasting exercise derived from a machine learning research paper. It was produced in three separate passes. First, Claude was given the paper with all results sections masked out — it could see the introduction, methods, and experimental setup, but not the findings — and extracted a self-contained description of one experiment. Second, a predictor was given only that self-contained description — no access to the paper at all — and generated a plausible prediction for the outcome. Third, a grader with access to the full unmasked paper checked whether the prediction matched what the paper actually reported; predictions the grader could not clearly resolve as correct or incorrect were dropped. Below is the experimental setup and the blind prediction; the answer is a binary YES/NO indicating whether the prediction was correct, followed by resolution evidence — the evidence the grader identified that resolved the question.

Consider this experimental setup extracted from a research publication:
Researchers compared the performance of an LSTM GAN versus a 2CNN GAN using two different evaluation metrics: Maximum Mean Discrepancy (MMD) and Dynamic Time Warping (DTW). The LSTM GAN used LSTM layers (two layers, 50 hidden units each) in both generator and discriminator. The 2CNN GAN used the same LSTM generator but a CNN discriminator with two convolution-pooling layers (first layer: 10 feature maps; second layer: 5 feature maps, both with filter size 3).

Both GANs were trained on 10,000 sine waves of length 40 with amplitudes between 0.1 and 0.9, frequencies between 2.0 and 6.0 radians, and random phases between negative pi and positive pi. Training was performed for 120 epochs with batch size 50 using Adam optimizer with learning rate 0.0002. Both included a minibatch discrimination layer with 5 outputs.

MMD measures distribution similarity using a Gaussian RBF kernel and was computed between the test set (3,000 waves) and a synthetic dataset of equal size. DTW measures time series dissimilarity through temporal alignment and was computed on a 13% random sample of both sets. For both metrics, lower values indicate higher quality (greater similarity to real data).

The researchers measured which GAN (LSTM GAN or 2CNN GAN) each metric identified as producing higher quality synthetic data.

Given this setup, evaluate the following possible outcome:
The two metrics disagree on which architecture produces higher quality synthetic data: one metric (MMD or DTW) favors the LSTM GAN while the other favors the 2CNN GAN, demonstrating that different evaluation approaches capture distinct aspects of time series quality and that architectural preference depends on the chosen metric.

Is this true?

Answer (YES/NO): NO